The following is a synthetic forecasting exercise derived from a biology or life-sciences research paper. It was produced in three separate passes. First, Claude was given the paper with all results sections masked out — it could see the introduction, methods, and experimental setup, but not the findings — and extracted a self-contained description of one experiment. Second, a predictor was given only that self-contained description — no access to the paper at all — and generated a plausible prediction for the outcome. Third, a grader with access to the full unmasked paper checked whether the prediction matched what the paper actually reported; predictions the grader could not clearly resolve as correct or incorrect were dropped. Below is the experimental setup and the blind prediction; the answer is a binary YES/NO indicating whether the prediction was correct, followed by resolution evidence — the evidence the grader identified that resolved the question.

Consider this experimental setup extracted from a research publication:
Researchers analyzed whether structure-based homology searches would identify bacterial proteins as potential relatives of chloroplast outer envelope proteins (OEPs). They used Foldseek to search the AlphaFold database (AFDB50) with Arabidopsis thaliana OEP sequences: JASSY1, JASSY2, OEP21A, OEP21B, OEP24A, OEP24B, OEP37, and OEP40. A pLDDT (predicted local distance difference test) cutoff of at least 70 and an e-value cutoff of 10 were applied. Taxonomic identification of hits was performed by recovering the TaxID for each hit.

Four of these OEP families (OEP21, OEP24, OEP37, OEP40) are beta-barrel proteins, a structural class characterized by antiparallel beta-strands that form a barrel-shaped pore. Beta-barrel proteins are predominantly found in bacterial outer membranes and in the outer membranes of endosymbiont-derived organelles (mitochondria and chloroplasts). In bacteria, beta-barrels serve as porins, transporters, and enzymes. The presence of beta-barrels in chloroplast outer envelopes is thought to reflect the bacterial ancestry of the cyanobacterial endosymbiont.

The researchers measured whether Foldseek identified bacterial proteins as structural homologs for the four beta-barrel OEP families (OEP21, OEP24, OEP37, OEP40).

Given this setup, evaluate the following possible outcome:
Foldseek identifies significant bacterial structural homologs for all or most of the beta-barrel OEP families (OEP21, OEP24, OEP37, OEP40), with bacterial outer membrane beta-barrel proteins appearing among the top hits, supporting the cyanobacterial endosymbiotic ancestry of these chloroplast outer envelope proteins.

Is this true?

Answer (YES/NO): NO